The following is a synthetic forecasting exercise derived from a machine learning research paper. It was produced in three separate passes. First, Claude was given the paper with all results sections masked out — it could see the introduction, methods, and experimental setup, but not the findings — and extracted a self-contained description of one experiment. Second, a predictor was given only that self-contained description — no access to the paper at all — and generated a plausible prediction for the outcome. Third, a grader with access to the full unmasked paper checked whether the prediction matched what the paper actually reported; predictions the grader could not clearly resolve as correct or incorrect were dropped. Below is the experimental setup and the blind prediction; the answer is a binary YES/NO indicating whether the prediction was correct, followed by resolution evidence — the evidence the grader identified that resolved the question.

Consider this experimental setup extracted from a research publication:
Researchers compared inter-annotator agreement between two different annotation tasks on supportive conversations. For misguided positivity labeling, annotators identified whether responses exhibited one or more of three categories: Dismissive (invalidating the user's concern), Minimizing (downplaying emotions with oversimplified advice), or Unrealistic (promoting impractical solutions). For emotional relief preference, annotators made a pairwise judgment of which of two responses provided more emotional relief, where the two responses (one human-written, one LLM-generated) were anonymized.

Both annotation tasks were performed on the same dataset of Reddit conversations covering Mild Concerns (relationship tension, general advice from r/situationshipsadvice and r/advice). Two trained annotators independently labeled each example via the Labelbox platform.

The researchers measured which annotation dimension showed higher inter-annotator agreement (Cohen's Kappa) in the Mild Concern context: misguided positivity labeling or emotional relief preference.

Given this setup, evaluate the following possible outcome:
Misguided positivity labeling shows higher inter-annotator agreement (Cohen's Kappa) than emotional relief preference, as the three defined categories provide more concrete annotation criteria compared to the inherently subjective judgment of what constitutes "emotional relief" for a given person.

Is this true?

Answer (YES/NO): NO